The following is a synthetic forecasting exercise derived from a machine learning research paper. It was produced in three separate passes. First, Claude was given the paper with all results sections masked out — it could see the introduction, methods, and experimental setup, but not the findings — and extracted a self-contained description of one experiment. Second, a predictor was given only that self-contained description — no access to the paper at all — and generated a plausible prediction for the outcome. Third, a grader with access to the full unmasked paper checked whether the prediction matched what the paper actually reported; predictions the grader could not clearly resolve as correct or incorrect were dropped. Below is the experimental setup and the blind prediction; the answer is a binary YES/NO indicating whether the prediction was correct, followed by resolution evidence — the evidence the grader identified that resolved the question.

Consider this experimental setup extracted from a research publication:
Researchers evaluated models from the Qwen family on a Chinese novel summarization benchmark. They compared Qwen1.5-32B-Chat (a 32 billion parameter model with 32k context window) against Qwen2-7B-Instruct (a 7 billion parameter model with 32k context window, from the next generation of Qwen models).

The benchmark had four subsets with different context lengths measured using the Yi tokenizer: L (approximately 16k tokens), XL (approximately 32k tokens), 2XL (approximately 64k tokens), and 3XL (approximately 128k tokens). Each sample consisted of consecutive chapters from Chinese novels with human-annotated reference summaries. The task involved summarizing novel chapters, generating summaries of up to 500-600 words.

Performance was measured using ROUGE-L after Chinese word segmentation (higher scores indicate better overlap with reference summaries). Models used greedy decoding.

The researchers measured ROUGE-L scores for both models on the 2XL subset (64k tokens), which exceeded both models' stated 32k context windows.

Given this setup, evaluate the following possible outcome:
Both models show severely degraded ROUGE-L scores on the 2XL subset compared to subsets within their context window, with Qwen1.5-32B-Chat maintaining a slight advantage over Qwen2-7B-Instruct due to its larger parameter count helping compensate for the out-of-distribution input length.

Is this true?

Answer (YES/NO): NO